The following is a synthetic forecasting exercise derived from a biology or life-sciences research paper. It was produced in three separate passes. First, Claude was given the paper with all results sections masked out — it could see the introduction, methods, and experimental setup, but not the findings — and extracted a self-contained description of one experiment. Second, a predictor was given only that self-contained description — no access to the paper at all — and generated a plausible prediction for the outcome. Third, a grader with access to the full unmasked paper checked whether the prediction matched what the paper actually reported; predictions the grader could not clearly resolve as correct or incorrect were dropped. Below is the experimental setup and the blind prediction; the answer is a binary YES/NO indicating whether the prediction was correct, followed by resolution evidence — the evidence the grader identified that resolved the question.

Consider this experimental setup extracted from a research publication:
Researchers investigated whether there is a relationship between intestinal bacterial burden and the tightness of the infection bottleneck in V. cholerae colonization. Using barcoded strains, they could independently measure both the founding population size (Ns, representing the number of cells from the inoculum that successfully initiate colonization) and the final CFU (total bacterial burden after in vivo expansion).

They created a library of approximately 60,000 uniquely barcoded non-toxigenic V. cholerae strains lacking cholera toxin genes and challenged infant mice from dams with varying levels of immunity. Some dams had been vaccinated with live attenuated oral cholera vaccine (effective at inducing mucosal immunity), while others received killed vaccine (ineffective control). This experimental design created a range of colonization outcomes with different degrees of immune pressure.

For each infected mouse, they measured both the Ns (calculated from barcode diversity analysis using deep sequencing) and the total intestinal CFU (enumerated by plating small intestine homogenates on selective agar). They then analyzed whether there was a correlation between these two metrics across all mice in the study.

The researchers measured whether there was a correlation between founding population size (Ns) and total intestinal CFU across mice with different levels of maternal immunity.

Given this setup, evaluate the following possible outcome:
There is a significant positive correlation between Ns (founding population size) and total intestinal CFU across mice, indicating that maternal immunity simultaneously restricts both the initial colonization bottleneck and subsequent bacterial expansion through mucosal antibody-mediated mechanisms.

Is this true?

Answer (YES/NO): NO